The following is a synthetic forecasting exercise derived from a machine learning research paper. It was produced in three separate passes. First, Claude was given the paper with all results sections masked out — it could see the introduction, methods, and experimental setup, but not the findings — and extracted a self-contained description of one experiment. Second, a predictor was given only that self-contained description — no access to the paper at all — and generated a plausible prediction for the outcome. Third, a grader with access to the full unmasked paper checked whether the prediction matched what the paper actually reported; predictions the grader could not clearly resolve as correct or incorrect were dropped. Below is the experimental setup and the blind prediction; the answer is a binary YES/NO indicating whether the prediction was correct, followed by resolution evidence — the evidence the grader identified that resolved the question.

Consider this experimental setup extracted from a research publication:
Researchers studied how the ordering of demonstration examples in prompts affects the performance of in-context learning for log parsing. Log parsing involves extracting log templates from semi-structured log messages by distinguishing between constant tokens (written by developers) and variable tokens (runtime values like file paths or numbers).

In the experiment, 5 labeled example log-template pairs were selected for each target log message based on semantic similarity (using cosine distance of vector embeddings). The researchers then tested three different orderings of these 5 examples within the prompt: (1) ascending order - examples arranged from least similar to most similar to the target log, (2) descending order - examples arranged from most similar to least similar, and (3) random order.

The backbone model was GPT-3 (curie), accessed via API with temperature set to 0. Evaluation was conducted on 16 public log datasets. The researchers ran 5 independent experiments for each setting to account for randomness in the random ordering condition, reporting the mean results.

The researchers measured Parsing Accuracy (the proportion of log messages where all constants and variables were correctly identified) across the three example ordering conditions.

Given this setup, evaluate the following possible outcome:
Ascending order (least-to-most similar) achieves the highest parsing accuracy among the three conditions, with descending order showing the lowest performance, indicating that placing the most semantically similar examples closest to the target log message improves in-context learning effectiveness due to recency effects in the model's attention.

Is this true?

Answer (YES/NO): NO